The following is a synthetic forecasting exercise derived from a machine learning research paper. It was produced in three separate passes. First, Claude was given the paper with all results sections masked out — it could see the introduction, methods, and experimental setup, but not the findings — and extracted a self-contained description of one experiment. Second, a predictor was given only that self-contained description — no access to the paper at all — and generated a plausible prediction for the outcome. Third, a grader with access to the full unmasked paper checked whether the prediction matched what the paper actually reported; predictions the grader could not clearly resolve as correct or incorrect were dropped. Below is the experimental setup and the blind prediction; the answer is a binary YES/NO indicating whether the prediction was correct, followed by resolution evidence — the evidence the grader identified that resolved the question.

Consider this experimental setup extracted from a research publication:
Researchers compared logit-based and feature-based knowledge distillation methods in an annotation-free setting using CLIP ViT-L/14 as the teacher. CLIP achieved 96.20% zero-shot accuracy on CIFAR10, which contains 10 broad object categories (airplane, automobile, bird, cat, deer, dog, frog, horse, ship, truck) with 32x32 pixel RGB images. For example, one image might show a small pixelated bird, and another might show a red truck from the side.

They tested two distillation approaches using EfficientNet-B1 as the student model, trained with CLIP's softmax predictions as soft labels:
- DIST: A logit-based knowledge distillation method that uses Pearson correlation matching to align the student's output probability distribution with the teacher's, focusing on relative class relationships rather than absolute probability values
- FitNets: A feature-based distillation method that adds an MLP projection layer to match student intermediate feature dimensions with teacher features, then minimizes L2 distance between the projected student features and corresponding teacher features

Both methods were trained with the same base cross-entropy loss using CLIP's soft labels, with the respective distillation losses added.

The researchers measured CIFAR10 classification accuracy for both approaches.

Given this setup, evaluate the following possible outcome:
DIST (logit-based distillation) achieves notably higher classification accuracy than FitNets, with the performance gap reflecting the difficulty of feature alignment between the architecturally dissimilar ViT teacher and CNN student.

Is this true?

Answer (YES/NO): NO